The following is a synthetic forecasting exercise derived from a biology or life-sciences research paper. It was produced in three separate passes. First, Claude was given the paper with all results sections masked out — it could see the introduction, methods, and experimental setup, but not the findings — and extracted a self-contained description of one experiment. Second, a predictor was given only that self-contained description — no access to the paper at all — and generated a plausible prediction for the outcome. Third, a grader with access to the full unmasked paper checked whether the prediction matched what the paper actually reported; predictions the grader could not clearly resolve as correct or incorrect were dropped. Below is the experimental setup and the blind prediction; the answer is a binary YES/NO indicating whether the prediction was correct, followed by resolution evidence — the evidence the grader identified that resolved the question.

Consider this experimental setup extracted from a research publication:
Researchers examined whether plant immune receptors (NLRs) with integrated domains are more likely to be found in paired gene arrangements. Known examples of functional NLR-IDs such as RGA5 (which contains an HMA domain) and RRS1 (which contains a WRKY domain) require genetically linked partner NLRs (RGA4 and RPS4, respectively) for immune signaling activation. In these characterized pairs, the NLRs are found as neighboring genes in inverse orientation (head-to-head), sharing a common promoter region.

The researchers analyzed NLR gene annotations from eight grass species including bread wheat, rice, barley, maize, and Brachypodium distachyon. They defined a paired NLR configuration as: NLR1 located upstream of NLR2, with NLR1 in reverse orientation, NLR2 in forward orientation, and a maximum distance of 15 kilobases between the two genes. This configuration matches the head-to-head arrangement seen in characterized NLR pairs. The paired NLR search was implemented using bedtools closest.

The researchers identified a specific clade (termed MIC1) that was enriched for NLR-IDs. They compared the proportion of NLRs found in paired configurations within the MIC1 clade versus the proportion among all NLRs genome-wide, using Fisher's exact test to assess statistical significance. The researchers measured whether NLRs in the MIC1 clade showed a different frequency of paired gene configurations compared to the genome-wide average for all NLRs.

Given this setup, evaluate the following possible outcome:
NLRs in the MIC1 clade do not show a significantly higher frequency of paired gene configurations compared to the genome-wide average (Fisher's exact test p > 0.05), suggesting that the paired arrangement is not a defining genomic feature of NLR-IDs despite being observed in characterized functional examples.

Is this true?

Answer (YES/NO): NO